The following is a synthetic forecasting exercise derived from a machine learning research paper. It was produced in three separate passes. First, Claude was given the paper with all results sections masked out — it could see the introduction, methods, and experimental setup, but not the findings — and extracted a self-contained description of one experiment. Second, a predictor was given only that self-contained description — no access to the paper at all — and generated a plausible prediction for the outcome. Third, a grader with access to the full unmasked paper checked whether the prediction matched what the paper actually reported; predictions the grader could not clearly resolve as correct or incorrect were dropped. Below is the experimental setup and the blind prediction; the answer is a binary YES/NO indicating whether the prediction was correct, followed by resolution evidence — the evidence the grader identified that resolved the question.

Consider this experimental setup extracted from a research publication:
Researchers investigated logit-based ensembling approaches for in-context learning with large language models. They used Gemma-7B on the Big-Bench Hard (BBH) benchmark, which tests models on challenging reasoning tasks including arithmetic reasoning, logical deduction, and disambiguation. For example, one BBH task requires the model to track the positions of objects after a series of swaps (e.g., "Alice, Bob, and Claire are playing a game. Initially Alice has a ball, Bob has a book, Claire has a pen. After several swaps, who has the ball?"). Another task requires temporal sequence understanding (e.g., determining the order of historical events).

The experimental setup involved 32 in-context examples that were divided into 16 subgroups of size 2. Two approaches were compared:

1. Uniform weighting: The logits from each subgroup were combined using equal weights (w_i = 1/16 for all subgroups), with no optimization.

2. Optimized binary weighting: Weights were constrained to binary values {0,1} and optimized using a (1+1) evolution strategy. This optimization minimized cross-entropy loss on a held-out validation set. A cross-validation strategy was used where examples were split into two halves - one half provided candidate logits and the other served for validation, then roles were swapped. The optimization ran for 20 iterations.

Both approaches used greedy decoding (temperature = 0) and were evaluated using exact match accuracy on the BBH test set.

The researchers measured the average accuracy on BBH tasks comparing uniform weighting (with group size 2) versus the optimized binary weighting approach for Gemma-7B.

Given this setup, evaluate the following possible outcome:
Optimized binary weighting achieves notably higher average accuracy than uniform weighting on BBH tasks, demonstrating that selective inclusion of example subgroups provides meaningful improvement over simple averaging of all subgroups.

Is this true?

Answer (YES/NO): NO